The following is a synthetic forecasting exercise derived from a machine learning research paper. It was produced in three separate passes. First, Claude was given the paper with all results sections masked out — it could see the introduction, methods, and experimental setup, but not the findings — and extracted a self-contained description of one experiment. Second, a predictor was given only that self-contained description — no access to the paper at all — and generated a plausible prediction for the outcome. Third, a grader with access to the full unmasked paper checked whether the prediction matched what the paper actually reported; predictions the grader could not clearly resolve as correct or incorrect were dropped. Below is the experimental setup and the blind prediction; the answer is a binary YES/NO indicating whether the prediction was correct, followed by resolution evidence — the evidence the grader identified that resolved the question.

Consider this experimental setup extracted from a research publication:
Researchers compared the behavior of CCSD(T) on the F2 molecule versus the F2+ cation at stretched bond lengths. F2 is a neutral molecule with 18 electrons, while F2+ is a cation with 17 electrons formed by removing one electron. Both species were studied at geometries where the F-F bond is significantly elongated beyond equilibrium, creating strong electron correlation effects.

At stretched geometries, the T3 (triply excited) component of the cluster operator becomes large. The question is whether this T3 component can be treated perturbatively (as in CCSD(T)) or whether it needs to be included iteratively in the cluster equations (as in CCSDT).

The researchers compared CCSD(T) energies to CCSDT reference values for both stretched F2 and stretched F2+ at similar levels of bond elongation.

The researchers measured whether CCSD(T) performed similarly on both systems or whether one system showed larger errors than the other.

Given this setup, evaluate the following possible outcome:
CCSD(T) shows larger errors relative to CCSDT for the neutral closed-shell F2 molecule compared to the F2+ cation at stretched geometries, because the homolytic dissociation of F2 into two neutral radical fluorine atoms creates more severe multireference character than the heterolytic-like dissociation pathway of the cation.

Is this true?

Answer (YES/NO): YES